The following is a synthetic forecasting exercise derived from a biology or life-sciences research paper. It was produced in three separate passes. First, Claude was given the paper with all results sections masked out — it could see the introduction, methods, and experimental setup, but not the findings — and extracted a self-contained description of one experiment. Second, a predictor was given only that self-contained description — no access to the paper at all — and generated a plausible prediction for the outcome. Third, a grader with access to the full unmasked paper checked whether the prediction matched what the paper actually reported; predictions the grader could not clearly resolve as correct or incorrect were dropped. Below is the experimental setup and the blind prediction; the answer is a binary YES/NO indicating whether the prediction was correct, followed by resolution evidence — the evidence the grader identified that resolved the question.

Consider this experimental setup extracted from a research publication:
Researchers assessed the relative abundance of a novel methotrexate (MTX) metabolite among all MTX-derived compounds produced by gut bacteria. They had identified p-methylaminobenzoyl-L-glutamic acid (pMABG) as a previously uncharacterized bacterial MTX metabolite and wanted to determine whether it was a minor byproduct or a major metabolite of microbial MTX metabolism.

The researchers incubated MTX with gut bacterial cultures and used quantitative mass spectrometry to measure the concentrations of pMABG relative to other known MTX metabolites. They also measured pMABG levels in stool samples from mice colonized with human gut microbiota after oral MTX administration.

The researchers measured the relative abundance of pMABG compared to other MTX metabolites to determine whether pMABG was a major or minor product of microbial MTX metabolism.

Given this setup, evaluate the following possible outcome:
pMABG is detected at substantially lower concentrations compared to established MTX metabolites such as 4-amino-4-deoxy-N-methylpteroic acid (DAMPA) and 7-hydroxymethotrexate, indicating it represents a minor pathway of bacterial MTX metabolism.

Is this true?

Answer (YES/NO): NO